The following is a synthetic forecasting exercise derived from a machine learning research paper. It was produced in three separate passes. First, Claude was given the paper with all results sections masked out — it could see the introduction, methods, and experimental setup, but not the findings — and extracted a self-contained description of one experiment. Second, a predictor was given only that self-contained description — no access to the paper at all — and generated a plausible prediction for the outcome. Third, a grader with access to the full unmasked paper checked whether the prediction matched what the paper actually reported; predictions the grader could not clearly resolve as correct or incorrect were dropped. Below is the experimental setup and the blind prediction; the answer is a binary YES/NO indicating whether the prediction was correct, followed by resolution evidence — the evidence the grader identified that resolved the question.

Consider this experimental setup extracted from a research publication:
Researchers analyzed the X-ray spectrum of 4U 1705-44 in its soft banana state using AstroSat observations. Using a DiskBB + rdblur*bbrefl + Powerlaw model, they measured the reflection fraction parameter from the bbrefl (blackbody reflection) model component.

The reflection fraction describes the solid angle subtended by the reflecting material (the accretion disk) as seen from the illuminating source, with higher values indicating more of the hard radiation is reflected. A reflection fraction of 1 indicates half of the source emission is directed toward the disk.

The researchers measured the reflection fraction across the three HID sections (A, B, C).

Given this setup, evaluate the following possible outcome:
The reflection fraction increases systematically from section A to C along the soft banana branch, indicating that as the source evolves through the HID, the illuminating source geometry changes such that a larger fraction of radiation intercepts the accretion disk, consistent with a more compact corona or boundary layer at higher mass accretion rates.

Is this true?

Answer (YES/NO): NO